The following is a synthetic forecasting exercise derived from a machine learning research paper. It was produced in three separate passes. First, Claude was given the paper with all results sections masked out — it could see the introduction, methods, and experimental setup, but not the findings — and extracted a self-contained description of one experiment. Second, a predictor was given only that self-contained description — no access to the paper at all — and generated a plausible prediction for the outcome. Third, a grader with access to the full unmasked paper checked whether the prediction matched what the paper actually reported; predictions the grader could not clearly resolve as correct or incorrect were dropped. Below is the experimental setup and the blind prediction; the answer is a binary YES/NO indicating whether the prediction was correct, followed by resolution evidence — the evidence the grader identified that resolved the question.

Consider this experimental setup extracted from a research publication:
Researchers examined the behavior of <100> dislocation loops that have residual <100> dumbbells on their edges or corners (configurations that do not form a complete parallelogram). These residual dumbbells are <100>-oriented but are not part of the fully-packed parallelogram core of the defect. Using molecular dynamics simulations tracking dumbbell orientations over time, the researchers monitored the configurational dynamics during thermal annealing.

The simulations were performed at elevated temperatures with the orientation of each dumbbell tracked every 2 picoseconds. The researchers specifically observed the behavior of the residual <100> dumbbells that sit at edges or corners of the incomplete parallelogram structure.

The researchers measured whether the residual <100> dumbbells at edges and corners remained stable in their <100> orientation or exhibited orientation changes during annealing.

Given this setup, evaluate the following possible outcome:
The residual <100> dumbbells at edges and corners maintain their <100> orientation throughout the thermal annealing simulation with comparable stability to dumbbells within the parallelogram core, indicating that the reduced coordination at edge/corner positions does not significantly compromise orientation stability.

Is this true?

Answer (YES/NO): NO